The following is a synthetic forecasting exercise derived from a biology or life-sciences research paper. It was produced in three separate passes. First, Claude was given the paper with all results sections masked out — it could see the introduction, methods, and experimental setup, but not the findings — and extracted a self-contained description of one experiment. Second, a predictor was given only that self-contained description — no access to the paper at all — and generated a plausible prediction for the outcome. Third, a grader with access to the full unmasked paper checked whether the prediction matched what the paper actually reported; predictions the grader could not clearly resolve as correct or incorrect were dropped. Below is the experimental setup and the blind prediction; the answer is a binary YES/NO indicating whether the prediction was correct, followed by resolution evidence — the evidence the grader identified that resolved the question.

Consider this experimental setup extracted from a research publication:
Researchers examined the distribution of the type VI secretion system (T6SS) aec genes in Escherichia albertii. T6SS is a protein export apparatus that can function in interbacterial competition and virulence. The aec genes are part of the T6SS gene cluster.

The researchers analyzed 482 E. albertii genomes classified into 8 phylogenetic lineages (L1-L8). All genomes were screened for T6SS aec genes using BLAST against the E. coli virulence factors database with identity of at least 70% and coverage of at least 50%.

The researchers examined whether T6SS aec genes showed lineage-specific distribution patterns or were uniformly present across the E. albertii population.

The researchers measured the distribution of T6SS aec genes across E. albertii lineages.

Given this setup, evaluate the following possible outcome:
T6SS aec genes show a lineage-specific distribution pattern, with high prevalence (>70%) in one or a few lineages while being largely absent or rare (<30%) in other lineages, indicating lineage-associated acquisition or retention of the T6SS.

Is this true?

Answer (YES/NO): NO